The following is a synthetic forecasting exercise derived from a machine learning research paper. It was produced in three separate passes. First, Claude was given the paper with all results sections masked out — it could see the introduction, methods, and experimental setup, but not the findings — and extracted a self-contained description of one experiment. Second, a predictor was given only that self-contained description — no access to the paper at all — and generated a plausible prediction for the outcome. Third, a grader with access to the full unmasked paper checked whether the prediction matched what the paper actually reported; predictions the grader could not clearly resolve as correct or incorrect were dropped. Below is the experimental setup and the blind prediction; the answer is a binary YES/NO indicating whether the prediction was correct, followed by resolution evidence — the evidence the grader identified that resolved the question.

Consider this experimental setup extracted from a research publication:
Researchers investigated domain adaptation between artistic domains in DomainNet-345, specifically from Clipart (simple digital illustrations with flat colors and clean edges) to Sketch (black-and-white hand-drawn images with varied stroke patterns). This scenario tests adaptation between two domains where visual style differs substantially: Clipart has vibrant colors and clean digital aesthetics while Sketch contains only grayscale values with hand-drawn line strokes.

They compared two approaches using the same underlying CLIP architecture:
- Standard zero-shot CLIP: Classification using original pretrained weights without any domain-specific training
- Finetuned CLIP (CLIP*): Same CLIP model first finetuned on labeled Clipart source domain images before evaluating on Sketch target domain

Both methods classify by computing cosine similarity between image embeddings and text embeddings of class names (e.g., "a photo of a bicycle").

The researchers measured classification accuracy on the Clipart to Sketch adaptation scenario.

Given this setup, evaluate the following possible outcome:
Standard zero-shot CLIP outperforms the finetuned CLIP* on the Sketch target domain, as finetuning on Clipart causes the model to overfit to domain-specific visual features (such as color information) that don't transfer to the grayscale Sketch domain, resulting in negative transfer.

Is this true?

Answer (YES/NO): NO